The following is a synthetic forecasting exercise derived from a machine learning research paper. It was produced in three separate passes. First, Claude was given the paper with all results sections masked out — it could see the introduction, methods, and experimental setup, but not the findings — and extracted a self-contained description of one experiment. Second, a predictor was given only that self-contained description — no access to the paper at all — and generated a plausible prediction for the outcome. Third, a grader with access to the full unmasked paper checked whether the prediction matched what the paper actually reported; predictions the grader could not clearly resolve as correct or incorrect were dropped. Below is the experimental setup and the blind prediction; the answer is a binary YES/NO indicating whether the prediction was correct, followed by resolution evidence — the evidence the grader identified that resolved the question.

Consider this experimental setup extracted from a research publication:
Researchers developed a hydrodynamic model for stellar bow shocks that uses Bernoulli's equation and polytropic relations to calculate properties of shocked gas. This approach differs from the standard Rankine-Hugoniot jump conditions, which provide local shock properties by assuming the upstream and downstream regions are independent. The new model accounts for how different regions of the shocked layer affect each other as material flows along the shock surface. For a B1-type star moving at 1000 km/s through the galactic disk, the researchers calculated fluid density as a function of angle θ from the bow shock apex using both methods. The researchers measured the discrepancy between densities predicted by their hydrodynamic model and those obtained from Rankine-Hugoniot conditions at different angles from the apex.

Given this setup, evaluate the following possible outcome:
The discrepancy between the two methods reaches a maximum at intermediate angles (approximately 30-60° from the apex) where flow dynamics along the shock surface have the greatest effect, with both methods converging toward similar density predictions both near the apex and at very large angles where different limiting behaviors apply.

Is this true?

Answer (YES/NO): NO